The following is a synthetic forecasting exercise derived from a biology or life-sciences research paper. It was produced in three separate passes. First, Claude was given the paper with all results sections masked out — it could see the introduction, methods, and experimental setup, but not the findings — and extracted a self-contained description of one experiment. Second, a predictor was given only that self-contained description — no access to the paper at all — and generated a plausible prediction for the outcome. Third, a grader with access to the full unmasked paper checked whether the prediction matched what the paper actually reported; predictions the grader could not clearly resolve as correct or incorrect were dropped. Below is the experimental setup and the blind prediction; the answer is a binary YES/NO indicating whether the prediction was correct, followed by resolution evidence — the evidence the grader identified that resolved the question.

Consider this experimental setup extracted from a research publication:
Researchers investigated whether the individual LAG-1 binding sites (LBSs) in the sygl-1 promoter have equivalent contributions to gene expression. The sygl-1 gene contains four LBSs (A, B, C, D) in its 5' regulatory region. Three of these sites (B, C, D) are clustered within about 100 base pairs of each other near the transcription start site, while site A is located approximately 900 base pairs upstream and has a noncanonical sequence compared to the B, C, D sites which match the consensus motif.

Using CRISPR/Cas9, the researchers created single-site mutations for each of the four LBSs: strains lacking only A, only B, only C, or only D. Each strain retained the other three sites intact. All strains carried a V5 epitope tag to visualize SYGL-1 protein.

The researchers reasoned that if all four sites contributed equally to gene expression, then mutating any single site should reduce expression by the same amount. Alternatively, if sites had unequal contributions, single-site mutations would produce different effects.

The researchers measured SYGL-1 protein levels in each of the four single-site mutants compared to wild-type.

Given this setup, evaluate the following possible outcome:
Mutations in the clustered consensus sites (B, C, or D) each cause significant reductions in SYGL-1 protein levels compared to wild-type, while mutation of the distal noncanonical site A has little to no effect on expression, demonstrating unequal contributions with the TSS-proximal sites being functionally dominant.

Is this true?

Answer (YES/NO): YES